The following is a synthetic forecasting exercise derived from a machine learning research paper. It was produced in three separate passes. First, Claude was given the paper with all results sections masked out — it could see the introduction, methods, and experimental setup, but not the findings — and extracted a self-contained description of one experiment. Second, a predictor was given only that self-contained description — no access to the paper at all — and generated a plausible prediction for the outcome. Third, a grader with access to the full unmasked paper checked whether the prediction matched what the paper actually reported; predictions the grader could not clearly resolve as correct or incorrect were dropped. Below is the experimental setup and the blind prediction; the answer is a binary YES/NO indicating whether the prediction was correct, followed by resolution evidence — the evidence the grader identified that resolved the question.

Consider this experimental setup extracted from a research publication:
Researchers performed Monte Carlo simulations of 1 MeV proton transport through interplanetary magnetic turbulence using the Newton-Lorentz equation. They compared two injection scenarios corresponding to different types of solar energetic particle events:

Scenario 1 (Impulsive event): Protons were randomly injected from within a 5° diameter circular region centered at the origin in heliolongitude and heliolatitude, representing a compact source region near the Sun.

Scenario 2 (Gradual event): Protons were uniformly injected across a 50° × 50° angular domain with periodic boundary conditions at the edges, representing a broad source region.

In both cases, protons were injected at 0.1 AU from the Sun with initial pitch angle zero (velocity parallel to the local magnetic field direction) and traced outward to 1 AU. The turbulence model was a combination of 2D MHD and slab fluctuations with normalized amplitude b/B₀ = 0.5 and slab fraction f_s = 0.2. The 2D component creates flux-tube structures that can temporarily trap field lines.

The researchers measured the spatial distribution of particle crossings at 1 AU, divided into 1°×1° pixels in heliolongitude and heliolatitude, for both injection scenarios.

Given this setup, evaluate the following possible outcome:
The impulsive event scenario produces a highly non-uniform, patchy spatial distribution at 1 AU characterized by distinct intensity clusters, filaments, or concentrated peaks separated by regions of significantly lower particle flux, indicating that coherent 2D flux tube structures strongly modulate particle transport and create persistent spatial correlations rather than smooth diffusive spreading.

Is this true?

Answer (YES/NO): YES